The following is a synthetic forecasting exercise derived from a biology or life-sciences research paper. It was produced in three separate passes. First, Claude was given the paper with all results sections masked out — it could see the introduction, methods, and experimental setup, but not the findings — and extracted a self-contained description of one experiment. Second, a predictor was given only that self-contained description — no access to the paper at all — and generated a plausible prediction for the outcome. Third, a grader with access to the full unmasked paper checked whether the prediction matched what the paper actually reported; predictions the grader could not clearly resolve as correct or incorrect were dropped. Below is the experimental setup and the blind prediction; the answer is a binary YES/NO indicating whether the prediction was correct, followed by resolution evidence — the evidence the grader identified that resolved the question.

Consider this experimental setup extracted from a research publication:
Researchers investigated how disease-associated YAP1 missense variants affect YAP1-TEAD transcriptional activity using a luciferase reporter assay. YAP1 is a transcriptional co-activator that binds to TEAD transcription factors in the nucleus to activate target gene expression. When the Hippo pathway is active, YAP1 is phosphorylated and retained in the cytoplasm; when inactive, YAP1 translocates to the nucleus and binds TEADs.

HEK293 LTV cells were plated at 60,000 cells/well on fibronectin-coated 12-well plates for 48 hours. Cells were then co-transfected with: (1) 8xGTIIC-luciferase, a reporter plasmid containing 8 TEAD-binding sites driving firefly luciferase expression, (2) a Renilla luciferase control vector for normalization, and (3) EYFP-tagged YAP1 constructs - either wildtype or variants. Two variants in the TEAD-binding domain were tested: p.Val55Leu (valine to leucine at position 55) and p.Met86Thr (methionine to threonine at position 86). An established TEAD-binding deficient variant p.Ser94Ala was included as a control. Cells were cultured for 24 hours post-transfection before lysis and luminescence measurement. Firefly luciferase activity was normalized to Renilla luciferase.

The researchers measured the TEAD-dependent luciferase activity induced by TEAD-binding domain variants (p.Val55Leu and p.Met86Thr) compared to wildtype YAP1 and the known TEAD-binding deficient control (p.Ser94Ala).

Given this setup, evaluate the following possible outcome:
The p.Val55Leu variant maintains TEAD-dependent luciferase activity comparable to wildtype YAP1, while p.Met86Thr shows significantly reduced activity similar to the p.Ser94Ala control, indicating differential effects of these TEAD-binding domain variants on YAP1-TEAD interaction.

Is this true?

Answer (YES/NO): NO